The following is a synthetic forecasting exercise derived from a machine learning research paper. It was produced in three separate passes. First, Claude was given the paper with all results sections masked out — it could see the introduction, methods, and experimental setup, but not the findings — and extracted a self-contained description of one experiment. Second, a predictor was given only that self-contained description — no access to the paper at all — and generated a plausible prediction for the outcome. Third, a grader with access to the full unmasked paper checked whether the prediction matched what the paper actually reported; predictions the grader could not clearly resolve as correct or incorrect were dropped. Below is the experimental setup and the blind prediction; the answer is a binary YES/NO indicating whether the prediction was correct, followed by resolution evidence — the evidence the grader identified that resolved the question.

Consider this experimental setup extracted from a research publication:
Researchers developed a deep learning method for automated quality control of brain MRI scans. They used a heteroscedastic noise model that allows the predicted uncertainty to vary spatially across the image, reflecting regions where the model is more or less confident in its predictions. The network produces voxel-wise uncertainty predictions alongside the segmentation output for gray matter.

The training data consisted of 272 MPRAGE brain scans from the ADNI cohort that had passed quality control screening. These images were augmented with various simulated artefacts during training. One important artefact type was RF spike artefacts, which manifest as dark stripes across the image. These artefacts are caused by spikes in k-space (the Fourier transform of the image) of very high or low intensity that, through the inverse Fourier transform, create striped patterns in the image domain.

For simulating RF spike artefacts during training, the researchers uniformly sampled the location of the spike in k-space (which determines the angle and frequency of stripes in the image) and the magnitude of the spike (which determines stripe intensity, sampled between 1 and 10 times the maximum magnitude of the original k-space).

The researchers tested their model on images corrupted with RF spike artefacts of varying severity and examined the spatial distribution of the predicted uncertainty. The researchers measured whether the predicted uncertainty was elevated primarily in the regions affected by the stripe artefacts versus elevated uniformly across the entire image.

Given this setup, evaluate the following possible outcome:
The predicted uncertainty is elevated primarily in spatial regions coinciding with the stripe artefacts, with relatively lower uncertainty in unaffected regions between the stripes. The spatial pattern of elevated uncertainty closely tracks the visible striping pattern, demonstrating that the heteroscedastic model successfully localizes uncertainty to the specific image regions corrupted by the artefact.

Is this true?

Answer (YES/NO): YES